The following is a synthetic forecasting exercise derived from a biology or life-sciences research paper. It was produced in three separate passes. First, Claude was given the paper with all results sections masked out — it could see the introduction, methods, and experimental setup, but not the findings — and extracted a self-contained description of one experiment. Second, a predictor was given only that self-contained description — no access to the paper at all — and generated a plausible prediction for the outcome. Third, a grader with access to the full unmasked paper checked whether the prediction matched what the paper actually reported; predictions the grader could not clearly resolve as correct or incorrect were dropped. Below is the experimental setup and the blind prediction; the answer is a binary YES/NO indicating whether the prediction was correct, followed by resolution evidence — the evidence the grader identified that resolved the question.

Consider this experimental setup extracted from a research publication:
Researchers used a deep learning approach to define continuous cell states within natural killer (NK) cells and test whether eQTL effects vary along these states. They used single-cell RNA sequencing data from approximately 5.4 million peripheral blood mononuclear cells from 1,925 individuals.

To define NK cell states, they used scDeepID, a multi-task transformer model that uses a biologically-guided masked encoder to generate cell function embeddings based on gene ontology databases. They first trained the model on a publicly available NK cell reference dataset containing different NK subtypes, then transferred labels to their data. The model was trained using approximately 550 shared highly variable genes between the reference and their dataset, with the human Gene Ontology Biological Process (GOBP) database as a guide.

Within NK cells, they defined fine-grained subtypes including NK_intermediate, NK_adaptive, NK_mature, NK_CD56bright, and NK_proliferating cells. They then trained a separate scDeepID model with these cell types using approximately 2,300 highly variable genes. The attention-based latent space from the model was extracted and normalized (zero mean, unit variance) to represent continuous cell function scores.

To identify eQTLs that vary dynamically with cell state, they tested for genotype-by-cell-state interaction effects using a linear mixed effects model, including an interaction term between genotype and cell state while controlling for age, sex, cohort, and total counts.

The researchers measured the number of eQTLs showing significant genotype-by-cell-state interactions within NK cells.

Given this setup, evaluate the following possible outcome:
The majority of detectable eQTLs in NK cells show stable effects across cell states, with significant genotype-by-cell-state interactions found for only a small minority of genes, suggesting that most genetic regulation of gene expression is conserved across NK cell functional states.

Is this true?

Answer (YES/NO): NO